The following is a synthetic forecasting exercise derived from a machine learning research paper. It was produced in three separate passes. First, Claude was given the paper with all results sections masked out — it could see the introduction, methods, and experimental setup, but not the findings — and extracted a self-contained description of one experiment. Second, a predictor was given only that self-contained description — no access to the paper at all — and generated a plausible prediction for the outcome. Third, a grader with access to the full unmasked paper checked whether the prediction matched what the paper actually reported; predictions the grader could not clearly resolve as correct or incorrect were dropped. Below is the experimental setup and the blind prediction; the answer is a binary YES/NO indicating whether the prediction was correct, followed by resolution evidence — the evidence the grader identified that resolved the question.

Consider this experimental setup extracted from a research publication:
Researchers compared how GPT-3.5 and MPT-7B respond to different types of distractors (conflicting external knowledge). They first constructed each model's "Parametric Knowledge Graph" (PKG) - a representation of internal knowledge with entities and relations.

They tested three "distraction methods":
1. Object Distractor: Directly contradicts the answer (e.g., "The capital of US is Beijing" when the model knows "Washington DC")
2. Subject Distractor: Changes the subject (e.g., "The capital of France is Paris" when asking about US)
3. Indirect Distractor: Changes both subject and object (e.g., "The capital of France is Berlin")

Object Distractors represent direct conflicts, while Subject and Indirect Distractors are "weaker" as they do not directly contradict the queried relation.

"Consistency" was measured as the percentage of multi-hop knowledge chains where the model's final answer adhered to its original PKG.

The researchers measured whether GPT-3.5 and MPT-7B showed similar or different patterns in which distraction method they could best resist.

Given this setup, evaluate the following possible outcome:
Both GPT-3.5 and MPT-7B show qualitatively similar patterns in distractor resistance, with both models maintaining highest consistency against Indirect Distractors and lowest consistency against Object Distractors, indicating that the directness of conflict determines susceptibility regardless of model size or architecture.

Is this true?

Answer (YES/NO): NO